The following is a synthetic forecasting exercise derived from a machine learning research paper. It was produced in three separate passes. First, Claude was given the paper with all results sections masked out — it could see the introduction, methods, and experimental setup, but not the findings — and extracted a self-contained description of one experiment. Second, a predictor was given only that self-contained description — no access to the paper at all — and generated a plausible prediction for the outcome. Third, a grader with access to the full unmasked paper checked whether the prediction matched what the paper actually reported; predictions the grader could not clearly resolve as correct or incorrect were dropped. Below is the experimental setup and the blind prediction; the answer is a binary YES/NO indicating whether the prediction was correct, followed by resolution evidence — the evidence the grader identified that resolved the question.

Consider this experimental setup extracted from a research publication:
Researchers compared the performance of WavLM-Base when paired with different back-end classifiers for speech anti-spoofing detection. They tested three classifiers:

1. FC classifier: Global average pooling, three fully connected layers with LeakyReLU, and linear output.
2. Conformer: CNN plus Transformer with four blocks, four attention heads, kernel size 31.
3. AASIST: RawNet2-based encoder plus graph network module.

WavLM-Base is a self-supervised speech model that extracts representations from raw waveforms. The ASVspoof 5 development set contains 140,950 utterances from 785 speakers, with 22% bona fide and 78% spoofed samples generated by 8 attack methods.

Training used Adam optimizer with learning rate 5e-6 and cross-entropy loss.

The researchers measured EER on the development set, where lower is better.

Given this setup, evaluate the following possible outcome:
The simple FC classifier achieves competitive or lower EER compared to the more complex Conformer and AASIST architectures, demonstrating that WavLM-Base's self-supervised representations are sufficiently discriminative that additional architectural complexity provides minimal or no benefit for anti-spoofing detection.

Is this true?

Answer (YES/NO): NO